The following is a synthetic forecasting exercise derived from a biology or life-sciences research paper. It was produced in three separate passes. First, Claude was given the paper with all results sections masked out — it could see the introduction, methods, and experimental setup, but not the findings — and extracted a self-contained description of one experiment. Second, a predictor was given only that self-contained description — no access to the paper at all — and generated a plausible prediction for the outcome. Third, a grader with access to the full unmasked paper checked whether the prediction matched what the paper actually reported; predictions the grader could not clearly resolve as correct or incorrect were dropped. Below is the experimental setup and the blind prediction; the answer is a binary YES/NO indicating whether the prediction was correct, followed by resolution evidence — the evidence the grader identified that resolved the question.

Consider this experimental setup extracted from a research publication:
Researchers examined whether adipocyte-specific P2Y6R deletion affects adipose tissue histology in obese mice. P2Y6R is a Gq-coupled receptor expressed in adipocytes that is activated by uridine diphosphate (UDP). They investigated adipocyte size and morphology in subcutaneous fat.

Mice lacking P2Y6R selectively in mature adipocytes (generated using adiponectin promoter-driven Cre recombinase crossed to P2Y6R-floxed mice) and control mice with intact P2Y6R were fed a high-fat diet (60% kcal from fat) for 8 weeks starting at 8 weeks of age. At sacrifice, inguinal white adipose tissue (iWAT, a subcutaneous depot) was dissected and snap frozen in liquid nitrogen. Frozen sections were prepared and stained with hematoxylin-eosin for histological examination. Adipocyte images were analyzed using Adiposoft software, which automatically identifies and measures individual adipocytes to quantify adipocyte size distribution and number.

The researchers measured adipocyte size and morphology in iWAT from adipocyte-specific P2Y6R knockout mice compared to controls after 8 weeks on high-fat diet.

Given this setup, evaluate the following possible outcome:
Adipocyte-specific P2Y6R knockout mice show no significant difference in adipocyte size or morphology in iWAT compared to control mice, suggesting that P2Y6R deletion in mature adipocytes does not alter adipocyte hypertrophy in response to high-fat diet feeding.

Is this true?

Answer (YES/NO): NO